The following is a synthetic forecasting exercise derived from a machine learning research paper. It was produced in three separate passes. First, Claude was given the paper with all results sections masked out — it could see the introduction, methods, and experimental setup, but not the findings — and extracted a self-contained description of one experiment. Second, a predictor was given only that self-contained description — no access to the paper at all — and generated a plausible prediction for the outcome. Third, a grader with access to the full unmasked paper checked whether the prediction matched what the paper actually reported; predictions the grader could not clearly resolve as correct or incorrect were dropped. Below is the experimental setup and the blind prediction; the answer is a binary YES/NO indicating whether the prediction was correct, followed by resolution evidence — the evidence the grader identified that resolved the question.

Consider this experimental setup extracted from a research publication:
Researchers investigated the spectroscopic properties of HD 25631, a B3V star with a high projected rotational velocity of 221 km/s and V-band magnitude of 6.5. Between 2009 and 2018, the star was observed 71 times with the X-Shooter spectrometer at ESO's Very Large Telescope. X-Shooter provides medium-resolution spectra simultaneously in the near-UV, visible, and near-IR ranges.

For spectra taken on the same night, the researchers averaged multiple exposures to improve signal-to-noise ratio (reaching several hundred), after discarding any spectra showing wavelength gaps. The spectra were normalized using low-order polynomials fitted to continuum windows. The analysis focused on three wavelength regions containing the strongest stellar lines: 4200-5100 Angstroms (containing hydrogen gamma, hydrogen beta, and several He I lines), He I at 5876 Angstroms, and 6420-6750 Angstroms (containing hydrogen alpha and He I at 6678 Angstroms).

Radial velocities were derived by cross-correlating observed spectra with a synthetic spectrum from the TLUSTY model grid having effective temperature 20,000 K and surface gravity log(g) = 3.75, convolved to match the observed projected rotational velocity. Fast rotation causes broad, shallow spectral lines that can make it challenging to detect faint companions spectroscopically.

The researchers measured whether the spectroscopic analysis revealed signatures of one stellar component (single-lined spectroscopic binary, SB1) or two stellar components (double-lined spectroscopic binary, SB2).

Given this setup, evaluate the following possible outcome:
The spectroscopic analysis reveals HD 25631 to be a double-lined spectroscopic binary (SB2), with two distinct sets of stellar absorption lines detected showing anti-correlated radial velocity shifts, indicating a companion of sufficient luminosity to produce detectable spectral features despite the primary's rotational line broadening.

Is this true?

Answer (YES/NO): NO